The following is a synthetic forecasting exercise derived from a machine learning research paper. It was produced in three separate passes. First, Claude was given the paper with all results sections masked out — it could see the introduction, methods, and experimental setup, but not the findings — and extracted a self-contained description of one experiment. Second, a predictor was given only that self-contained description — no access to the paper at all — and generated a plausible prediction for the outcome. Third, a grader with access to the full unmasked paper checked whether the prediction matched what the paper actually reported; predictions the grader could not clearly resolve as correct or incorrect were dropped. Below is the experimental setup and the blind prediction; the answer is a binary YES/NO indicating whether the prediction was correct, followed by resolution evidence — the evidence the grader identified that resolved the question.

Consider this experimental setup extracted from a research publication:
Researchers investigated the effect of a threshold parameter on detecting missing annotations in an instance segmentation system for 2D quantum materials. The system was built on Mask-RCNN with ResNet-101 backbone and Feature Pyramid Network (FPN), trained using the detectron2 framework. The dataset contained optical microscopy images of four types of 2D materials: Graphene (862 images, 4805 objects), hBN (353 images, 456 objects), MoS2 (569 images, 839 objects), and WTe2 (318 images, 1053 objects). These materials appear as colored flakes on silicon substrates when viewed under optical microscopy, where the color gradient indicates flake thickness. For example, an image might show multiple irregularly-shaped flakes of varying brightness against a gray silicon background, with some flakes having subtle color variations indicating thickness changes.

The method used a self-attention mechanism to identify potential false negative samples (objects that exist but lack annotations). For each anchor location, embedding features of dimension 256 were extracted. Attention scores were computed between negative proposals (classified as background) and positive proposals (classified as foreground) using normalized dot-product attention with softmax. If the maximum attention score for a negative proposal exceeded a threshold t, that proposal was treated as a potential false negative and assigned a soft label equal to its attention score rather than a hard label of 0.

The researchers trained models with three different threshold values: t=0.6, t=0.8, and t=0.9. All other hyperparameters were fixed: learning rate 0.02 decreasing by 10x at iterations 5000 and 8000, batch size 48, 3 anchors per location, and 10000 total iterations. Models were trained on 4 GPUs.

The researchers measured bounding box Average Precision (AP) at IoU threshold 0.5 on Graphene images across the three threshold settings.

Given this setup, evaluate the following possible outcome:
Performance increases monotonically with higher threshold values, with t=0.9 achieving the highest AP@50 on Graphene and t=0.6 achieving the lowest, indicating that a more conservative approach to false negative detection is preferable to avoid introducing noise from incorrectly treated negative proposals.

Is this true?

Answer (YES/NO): NO